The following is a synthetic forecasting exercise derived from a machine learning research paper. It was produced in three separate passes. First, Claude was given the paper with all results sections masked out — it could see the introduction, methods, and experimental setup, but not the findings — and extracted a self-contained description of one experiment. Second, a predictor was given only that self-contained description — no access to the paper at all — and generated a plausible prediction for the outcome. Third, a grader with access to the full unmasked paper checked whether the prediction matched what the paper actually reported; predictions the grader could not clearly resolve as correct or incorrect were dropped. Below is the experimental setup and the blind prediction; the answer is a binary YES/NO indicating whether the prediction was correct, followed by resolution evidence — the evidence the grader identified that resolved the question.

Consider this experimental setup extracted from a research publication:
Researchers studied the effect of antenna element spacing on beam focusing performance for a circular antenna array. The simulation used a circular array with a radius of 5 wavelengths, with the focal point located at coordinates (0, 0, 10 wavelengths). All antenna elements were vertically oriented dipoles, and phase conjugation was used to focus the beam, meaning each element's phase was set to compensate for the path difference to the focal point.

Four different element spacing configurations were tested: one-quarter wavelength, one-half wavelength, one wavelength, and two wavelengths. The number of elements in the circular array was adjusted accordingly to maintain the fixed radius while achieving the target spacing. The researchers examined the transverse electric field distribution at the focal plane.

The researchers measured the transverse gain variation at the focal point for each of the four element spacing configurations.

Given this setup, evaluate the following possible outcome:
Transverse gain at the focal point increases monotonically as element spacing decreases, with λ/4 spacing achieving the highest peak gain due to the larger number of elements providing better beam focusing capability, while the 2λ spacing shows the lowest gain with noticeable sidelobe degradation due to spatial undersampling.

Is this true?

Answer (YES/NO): NO